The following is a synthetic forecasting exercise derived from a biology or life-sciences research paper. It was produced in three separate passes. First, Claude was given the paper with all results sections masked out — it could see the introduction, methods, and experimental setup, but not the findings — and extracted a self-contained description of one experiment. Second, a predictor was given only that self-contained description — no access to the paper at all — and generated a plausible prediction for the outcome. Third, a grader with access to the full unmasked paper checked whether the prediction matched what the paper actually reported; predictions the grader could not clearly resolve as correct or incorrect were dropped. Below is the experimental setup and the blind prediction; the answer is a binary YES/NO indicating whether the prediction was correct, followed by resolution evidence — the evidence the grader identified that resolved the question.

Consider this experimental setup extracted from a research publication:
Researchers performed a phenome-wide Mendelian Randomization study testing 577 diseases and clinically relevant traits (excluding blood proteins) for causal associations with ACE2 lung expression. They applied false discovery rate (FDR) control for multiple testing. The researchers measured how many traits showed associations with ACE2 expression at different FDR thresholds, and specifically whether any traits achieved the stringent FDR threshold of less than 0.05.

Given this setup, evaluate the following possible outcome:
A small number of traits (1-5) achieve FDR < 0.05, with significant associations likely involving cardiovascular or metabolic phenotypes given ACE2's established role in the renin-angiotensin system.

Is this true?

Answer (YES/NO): NO